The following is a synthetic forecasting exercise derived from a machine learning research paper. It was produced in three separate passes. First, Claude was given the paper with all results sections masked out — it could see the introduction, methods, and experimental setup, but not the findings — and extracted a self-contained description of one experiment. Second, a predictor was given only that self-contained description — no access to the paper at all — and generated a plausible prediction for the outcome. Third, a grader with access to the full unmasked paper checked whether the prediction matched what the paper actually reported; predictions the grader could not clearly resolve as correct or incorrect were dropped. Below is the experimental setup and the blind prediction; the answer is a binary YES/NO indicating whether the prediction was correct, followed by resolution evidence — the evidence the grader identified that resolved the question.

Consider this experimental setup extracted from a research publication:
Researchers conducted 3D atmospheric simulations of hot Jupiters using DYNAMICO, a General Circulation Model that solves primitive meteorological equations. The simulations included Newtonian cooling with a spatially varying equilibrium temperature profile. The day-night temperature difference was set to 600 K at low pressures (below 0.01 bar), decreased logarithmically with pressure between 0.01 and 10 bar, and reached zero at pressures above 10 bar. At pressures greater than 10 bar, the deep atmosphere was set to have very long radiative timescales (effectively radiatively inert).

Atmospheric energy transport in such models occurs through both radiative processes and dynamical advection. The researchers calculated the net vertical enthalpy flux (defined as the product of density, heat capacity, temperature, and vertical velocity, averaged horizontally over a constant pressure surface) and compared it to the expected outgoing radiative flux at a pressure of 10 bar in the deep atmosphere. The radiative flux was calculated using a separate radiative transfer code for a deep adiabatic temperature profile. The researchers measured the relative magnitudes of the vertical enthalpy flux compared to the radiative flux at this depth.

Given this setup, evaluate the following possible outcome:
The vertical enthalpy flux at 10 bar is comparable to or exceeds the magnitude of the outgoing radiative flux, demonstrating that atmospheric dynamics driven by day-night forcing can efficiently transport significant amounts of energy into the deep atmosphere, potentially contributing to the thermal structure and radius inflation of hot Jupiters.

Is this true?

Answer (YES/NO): YES